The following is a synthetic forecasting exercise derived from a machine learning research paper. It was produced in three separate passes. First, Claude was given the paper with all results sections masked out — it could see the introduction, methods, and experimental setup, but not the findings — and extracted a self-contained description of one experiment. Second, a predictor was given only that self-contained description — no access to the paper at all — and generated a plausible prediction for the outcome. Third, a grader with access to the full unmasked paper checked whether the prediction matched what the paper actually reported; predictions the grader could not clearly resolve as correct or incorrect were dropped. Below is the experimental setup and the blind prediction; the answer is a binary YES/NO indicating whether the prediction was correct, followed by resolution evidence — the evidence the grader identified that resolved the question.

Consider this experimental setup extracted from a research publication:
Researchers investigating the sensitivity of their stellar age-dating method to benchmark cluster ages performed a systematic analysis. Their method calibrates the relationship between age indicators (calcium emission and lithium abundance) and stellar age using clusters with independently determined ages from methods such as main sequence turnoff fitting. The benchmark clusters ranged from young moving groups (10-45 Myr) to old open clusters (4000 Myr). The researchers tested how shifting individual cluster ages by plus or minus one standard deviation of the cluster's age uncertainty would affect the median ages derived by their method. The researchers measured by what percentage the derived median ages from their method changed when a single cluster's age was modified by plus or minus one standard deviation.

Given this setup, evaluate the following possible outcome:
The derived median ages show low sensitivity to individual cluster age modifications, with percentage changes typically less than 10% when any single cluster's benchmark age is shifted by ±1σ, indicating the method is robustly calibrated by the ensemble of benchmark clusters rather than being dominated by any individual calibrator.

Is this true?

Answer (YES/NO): YES